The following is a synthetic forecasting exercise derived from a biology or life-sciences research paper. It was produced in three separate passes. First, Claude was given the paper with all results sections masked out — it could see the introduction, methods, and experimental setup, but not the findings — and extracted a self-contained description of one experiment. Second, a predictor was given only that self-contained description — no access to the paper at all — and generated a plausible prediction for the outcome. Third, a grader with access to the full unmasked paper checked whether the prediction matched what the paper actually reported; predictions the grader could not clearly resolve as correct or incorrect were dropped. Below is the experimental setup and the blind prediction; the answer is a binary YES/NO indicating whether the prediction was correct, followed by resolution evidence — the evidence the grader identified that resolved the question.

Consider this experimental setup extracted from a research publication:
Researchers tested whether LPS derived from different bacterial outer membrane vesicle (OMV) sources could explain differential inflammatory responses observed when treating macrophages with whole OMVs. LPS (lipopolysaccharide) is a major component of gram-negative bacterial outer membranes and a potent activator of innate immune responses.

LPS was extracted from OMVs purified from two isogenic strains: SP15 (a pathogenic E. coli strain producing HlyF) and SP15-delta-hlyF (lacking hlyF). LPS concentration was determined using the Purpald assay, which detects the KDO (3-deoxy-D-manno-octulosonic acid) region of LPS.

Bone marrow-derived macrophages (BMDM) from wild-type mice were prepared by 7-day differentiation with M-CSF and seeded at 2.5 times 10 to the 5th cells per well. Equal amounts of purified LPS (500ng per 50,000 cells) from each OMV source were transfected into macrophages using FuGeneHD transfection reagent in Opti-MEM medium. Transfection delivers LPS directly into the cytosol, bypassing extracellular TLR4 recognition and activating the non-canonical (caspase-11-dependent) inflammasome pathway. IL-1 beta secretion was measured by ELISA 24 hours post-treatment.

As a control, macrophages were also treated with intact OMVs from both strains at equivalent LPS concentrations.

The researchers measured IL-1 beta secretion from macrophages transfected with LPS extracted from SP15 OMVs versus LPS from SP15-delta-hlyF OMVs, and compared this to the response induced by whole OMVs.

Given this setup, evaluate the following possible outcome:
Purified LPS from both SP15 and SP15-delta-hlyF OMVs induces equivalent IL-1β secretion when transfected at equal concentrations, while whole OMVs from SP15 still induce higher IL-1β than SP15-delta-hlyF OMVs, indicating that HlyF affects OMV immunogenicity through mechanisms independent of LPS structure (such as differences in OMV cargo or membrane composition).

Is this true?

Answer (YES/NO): YES